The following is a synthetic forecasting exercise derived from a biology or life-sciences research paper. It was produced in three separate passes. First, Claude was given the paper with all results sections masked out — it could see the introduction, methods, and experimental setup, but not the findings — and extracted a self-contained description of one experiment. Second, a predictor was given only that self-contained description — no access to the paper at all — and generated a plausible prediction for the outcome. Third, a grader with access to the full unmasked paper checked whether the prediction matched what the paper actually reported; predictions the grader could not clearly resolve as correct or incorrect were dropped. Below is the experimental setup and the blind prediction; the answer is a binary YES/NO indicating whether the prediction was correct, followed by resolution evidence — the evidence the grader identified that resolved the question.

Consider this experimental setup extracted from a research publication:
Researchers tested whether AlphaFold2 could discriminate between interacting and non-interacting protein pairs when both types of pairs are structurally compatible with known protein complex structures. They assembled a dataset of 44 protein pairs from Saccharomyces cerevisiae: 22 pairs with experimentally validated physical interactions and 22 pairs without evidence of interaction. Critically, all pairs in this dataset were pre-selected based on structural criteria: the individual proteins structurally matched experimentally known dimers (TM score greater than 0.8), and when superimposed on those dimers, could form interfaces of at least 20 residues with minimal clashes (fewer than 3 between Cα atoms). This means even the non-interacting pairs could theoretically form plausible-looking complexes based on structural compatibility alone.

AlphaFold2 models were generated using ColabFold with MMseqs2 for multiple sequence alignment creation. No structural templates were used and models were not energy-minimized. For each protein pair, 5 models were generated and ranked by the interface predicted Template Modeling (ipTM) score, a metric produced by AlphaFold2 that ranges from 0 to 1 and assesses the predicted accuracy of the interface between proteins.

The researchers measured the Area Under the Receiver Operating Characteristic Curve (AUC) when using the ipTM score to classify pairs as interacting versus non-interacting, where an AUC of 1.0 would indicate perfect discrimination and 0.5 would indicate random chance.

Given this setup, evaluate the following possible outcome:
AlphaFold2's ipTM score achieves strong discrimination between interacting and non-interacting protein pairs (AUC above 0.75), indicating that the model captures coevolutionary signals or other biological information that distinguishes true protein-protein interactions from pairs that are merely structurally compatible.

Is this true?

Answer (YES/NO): YES